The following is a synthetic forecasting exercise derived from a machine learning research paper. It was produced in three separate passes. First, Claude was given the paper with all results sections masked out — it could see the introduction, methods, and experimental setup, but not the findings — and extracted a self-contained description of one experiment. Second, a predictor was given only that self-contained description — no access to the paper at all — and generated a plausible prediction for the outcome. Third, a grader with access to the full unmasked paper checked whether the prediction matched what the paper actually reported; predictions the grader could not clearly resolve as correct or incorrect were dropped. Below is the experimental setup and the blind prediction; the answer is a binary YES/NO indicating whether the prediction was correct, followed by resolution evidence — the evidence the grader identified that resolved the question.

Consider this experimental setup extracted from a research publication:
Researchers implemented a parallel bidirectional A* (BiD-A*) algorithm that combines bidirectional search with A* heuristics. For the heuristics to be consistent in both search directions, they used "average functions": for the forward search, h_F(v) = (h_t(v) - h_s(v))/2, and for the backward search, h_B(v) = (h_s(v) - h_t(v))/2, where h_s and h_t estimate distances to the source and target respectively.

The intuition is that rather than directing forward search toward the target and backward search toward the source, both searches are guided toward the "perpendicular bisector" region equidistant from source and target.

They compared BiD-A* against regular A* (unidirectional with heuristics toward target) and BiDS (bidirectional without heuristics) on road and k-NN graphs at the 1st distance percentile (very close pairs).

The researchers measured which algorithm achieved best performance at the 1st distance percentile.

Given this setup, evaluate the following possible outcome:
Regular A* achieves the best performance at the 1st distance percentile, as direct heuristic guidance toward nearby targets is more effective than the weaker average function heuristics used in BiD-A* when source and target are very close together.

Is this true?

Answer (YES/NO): NO